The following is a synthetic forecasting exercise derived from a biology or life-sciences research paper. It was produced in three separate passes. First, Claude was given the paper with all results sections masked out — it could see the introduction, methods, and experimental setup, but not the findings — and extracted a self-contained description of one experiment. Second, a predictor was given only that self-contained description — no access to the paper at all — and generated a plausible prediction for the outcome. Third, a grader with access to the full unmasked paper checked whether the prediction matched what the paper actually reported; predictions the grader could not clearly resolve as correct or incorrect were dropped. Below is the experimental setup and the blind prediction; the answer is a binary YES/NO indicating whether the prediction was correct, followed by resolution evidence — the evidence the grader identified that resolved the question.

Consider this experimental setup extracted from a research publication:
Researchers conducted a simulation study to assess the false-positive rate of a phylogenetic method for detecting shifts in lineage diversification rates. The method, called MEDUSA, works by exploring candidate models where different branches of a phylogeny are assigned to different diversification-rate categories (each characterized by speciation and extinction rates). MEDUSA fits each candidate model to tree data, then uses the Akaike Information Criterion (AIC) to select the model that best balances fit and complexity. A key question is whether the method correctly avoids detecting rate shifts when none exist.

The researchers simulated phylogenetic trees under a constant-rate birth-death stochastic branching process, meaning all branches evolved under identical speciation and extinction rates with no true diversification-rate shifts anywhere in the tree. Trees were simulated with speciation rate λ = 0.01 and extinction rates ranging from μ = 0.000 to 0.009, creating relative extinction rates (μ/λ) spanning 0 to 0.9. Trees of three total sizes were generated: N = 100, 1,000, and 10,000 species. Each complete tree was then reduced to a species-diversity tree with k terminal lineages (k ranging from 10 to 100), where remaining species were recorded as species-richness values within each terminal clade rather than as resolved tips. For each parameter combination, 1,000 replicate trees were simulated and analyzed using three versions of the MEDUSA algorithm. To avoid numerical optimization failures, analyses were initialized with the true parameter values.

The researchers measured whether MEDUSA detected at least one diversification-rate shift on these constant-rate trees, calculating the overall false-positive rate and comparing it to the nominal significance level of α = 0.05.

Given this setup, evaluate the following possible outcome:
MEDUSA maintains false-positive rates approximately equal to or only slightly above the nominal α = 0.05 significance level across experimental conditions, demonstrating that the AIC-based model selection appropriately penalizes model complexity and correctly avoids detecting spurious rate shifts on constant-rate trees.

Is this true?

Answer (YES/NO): NO